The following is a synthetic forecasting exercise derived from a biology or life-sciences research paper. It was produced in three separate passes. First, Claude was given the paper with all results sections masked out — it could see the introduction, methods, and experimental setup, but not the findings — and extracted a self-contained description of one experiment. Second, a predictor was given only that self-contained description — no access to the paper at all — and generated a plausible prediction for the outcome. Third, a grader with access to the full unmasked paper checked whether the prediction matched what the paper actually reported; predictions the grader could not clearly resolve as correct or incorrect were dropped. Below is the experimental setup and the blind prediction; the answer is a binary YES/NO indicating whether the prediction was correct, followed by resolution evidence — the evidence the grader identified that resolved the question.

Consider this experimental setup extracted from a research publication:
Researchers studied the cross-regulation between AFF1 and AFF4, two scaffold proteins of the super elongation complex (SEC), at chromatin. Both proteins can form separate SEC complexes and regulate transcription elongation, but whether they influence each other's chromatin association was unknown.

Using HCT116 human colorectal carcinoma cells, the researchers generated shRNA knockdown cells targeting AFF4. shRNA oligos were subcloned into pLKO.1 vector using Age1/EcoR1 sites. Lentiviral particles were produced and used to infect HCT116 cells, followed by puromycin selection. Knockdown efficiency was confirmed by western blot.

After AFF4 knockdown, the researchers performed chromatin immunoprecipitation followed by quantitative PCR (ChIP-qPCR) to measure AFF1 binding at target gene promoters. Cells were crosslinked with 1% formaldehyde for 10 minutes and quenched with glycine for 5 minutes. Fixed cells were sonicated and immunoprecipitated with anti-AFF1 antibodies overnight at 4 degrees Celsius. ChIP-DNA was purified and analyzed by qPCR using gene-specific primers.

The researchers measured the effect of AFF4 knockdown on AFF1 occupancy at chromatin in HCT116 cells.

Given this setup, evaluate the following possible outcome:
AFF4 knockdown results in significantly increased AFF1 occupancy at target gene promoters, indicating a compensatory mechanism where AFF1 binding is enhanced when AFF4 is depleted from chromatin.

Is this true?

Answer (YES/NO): YES